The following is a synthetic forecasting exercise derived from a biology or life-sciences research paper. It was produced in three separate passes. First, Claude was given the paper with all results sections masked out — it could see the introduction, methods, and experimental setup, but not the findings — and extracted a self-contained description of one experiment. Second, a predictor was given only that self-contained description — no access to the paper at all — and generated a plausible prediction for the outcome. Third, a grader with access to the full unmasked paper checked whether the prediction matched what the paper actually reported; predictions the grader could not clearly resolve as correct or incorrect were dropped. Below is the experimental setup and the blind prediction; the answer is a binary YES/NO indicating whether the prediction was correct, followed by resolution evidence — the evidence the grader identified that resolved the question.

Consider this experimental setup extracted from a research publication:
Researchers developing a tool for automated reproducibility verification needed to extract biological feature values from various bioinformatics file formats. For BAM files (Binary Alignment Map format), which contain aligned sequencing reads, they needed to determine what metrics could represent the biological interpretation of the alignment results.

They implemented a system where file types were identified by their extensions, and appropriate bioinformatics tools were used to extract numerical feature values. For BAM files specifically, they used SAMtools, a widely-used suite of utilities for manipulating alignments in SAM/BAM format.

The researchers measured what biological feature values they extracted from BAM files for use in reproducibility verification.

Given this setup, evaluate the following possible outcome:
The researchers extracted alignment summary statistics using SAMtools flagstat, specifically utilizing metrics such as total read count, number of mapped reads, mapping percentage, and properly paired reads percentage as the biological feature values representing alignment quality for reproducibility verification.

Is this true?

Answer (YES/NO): NO